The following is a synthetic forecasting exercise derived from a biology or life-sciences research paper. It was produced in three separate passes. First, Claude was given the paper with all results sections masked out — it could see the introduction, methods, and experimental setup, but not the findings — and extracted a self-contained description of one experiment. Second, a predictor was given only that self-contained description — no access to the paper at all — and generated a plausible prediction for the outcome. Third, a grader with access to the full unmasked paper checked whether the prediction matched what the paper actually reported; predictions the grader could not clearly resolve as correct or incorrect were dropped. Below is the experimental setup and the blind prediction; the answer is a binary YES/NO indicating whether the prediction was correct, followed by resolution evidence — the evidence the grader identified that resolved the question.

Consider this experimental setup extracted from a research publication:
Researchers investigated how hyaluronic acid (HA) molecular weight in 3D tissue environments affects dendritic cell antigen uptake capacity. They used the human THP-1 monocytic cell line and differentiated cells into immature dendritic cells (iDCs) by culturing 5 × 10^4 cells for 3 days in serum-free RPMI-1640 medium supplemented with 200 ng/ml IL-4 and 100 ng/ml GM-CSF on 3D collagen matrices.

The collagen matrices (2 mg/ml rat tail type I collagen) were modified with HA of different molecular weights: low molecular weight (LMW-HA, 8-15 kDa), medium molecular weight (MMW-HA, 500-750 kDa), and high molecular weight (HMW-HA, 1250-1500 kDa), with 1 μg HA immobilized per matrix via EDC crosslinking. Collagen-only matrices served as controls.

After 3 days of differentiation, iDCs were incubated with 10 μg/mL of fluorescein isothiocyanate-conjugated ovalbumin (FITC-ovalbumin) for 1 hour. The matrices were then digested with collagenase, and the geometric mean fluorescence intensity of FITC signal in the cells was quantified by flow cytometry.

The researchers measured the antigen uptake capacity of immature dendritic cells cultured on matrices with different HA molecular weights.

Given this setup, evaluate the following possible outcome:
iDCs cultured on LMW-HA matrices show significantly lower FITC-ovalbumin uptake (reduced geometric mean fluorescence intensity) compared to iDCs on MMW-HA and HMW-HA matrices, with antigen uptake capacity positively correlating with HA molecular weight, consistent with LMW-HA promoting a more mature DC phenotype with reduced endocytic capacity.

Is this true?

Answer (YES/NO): NO